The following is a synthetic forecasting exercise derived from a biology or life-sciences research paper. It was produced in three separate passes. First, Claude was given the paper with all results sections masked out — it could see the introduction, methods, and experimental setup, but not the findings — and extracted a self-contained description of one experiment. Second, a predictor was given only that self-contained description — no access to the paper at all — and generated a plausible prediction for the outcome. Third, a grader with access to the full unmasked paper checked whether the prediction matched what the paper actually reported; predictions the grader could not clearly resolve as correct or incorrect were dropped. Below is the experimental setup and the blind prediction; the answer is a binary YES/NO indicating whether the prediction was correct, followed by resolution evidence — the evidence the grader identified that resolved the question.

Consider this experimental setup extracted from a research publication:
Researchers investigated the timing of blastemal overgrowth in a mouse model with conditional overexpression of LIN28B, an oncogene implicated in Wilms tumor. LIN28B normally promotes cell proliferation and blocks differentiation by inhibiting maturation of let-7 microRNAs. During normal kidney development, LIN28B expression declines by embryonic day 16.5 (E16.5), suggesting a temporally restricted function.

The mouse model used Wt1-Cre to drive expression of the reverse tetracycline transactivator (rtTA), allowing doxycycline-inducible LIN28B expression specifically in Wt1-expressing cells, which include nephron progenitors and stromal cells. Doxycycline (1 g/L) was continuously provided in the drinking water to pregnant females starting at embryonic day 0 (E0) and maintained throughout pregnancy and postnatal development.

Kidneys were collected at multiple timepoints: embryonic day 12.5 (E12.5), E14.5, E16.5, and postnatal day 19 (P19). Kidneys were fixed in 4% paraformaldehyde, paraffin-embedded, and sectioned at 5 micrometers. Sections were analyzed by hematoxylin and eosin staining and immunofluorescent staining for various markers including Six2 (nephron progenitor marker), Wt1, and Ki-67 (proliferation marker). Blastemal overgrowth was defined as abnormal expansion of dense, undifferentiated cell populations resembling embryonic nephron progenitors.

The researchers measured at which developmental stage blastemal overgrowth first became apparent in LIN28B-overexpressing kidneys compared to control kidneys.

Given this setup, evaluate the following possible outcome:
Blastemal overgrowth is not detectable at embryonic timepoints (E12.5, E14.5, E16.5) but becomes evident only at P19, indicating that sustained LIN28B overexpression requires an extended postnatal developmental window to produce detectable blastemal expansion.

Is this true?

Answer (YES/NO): NO